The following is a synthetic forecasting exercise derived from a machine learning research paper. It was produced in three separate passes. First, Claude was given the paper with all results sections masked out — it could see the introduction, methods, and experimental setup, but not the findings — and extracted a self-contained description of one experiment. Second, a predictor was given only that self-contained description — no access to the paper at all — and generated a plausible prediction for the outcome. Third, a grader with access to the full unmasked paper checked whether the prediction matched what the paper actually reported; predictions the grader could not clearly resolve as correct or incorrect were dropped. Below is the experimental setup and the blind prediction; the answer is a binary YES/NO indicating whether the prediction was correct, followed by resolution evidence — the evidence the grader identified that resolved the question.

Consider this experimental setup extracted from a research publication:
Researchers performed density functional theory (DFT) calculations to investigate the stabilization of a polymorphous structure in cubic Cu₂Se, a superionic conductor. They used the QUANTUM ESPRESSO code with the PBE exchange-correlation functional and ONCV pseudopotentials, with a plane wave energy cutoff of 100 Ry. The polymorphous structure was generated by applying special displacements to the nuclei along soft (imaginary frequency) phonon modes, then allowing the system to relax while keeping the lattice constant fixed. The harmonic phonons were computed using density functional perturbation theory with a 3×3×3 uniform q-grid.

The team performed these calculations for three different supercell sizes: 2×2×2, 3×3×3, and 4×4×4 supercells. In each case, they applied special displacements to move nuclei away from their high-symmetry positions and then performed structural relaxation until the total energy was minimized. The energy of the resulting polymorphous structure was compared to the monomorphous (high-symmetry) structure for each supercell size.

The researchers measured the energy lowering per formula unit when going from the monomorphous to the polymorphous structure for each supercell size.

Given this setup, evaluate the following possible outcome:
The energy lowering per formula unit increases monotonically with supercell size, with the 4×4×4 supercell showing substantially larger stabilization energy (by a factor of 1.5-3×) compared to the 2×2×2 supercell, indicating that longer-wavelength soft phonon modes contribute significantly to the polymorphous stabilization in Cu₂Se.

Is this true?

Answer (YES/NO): NO